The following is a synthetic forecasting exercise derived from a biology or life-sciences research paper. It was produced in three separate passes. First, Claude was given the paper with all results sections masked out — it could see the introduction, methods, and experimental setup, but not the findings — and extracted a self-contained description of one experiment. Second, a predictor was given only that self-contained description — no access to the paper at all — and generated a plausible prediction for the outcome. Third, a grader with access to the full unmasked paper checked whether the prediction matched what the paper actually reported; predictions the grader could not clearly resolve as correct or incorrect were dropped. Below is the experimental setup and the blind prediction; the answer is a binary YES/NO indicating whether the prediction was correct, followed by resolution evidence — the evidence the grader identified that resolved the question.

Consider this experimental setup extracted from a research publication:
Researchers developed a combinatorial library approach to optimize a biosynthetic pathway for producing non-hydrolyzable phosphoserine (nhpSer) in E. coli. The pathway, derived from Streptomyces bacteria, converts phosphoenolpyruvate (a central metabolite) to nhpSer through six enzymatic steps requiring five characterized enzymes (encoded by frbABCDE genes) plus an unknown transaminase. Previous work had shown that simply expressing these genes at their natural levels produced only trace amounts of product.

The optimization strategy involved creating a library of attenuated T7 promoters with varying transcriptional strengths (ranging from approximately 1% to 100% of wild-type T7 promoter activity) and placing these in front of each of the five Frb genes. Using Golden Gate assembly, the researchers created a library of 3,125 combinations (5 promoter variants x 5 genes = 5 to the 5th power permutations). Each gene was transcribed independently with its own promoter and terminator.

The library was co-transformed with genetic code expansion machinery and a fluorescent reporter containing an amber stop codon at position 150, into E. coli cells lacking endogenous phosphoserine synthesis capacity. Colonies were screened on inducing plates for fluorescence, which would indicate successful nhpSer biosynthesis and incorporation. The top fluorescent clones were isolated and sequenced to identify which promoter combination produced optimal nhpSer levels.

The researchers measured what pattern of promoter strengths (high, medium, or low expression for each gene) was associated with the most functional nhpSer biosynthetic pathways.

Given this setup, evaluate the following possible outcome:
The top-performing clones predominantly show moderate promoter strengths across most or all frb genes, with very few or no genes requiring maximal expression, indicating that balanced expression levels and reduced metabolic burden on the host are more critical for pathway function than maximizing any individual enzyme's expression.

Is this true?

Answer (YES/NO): NO